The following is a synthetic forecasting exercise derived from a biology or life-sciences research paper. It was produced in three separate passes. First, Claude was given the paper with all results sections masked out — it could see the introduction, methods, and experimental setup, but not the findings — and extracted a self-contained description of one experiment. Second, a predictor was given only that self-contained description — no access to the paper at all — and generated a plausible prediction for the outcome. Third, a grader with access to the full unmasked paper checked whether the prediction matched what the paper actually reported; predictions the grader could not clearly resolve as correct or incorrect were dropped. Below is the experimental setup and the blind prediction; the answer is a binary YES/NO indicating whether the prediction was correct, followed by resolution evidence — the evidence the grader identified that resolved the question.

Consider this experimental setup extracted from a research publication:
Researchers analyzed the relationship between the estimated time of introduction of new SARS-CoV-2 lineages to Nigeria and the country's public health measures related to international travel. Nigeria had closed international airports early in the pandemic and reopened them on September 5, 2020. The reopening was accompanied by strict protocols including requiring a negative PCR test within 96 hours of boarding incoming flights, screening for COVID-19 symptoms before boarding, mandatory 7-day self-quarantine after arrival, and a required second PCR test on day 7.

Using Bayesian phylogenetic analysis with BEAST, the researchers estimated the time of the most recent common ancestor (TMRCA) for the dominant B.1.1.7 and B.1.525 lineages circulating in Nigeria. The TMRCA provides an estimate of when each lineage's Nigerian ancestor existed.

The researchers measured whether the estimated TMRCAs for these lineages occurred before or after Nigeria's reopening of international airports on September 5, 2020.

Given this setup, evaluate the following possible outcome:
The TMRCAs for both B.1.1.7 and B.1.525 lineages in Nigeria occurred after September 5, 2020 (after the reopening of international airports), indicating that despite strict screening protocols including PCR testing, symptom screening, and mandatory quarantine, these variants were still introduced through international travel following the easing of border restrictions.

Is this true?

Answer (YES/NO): YES